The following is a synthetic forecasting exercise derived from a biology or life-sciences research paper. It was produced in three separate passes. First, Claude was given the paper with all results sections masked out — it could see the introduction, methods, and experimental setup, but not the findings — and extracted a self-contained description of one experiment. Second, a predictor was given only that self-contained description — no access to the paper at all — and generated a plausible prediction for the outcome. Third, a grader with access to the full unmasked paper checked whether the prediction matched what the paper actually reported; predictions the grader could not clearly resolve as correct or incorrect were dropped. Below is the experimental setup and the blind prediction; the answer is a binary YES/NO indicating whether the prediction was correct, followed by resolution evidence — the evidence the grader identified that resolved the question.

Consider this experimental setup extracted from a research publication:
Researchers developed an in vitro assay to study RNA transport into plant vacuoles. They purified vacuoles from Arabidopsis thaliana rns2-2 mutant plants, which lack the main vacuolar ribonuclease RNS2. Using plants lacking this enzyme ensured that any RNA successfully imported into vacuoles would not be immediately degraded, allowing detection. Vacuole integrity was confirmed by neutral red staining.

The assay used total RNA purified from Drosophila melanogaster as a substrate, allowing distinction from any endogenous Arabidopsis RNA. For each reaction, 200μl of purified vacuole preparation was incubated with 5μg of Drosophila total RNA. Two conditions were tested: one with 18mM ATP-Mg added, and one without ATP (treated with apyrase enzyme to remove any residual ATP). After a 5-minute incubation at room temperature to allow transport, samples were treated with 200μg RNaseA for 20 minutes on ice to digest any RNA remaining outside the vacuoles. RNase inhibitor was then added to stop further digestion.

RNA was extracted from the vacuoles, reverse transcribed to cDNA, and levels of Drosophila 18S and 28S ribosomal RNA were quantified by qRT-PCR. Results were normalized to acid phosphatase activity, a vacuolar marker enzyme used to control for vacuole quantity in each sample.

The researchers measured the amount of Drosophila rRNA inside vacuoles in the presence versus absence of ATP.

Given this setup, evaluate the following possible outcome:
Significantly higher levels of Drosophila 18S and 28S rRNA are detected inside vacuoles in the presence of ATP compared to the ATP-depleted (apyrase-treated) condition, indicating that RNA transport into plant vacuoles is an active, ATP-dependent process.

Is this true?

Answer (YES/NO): YES